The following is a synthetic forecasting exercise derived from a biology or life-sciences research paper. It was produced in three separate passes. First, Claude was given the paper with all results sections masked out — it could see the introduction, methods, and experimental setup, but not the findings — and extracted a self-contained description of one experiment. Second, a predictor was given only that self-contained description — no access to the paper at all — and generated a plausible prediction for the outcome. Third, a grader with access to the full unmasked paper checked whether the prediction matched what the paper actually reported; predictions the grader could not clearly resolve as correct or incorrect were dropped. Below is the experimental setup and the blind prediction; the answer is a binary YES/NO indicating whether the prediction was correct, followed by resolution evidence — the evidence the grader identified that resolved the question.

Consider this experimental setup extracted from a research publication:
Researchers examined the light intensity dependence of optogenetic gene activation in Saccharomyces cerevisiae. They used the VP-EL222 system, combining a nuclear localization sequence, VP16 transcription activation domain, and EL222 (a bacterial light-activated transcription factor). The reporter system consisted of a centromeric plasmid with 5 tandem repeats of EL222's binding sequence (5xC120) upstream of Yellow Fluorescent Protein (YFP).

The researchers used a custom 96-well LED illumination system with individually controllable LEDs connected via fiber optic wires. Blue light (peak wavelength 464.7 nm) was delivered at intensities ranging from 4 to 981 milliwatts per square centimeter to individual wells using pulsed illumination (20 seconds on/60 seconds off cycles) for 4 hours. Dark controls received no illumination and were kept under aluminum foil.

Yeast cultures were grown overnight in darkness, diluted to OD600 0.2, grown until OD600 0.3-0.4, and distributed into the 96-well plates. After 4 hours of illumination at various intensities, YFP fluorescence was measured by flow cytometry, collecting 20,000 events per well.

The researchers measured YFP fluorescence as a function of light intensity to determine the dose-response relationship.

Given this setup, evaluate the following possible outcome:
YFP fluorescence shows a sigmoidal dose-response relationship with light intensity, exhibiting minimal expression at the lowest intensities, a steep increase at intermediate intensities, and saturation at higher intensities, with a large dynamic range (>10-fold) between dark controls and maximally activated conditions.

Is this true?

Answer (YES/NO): NO